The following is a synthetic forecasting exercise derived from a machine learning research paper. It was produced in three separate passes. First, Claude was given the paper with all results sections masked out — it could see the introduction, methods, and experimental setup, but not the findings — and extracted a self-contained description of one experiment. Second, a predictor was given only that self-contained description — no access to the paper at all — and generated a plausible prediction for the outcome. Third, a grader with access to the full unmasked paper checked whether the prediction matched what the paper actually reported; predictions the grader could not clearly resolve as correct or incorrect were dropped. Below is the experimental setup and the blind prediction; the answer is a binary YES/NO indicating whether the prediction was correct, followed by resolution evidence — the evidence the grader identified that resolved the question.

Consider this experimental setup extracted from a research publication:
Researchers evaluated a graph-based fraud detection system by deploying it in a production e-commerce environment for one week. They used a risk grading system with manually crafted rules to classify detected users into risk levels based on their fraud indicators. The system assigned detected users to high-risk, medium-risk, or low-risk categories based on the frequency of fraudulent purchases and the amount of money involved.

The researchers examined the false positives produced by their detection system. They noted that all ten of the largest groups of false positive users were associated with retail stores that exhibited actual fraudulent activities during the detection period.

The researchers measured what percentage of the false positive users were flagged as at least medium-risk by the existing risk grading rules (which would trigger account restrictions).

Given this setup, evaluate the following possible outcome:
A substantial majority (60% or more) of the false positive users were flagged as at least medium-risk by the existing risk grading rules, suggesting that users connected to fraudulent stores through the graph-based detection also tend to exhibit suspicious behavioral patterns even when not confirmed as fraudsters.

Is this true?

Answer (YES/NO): NO